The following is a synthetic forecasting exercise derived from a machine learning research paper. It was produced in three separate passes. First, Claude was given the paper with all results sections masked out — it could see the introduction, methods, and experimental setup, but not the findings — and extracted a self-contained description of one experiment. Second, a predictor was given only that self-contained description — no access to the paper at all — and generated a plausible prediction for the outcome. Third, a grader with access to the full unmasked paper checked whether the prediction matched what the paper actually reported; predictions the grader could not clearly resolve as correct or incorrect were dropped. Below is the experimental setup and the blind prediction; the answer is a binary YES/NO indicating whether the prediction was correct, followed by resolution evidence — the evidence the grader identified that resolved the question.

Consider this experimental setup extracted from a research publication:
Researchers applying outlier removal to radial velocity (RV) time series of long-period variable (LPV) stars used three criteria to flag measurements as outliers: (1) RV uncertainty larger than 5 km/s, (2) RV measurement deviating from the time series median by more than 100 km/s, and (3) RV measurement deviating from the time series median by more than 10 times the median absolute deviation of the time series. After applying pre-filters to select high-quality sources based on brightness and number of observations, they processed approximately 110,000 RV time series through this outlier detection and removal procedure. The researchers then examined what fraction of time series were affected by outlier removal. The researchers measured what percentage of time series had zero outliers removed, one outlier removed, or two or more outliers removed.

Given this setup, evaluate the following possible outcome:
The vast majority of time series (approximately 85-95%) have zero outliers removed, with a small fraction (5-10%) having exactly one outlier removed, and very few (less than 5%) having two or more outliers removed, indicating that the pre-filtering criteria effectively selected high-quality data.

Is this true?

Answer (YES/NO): YES